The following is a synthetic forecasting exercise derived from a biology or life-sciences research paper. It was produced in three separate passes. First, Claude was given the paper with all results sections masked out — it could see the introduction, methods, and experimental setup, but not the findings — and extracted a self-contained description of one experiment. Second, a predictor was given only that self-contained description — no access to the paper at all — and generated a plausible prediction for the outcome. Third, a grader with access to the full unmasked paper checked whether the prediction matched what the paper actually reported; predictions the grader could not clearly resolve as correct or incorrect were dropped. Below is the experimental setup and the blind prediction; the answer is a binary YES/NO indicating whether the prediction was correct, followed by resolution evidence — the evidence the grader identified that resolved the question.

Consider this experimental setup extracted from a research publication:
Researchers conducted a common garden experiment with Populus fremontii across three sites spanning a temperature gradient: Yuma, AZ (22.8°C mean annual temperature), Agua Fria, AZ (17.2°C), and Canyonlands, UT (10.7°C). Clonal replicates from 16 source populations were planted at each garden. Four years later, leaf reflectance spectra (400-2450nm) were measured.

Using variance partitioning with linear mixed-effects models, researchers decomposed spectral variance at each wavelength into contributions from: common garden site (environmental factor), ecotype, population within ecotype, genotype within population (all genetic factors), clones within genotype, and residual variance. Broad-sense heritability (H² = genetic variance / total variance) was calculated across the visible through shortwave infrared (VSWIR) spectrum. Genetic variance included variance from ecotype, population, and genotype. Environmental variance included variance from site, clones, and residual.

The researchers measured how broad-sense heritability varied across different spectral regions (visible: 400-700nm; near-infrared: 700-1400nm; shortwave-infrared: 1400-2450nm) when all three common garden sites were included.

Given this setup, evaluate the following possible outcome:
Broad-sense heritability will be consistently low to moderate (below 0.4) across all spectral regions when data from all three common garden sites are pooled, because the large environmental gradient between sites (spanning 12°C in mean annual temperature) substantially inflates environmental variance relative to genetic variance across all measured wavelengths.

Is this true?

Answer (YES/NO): NO